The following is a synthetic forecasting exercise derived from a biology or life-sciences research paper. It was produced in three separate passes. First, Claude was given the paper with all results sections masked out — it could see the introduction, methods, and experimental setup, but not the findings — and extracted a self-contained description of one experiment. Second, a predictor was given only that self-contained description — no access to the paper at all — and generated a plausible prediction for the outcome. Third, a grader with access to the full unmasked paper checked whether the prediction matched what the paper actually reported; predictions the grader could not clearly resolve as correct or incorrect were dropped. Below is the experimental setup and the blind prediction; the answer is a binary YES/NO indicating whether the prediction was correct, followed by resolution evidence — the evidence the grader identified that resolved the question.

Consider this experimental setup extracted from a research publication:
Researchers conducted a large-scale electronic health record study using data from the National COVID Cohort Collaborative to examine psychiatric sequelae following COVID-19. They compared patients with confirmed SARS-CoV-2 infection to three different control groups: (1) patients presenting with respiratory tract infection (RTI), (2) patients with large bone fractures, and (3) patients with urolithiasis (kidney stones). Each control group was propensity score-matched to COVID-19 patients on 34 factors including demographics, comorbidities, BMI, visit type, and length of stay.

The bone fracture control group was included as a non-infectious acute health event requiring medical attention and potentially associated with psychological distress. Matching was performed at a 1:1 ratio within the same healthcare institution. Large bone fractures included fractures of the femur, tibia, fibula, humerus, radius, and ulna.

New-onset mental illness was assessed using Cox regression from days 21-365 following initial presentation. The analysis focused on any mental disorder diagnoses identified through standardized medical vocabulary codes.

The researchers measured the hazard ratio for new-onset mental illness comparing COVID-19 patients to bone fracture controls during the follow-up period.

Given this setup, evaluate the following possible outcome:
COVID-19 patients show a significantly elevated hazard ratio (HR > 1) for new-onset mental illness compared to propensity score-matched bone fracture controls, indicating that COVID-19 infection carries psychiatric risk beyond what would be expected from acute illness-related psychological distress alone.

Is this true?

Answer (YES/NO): YES